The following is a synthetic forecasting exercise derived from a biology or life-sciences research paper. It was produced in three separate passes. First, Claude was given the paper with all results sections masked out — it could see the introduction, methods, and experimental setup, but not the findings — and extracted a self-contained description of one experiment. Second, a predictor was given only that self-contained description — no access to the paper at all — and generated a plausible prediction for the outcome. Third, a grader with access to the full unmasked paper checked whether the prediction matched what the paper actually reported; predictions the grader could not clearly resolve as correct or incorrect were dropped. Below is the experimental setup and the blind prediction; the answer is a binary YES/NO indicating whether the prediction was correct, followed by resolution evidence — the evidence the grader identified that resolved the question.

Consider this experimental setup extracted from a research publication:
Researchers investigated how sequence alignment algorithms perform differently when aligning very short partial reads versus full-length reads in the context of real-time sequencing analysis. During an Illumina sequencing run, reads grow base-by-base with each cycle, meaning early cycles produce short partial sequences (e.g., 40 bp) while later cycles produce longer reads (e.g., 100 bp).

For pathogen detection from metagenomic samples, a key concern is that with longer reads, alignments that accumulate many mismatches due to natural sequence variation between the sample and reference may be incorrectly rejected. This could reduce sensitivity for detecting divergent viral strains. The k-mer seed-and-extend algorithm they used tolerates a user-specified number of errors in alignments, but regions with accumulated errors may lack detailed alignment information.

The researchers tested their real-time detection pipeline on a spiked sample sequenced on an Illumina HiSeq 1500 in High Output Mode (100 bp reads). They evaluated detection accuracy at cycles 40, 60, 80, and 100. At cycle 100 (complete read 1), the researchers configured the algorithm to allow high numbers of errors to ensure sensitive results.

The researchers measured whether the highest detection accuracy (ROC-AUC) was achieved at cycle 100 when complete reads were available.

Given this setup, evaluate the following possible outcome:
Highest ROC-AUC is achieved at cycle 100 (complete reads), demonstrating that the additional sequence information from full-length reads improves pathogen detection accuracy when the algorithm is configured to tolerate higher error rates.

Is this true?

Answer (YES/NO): NO